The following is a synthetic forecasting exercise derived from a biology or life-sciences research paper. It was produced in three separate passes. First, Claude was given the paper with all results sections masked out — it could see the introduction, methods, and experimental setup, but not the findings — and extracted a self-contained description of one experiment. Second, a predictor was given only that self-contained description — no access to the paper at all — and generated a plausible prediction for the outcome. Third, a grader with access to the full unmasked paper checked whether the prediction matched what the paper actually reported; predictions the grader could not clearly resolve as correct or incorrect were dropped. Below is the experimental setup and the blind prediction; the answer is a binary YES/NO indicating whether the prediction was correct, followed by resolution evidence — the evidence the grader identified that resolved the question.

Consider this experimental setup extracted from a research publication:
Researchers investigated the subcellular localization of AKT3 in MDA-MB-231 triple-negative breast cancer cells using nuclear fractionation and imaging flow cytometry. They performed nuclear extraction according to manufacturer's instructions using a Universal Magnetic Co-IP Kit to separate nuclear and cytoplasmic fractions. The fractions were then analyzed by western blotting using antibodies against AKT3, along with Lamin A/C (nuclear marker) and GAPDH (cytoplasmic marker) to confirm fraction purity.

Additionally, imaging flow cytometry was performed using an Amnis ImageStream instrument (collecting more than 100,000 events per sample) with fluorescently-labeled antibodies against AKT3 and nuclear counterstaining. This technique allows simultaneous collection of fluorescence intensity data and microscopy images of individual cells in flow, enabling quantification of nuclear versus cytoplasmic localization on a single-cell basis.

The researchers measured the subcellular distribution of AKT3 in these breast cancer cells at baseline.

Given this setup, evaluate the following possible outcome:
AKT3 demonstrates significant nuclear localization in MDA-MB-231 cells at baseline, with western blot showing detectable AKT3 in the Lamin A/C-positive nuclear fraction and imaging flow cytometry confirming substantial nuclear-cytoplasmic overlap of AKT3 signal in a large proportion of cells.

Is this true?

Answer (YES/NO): NO